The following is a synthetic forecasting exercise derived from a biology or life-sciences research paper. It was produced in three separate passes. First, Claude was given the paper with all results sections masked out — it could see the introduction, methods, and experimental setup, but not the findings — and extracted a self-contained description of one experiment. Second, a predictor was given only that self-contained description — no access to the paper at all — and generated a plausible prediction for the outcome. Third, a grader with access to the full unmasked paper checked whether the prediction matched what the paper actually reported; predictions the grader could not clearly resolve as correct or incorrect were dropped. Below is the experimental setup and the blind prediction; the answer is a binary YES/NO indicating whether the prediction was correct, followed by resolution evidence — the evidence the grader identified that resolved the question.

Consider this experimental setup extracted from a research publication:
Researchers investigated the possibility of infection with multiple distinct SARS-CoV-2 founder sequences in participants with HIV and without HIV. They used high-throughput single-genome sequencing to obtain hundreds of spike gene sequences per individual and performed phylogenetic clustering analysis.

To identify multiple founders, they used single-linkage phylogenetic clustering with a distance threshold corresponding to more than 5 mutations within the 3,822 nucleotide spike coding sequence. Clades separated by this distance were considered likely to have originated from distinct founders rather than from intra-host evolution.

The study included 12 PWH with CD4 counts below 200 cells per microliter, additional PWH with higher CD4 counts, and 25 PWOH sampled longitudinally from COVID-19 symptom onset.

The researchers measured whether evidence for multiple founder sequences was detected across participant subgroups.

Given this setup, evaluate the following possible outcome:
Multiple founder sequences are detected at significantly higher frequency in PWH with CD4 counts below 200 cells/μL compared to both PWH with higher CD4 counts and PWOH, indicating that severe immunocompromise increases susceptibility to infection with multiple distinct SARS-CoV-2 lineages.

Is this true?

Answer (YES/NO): YES